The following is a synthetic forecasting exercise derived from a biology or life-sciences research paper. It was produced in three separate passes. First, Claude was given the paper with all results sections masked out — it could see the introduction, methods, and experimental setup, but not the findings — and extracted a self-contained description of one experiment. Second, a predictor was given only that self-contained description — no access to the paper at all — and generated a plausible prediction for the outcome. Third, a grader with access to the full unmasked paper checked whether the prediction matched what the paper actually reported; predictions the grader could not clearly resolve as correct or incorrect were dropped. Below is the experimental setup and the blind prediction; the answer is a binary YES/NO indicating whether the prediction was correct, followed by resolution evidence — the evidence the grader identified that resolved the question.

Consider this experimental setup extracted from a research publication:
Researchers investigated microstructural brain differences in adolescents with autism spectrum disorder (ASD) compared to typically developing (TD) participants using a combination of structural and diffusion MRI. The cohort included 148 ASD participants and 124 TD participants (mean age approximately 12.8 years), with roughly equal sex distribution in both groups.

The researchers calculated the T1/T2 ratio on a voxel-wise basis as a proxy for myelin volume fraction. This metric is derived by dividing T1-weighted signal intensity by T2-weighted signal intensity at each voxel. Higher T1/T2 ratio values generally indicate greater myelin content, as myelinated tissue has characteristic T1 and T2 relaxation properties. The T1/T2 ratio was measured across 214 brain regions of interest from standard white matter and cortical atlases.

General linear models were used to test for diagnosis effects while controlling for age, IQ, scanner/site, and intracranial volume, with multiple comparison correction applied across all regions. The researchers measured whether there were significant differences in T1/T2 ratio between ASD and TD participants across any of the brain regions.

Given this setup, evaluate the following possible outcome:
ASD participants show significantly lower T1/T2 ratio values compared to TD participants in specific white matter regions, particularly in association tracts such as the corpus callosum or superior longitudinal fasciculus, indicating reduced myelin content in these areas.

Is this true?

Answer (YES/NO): NO